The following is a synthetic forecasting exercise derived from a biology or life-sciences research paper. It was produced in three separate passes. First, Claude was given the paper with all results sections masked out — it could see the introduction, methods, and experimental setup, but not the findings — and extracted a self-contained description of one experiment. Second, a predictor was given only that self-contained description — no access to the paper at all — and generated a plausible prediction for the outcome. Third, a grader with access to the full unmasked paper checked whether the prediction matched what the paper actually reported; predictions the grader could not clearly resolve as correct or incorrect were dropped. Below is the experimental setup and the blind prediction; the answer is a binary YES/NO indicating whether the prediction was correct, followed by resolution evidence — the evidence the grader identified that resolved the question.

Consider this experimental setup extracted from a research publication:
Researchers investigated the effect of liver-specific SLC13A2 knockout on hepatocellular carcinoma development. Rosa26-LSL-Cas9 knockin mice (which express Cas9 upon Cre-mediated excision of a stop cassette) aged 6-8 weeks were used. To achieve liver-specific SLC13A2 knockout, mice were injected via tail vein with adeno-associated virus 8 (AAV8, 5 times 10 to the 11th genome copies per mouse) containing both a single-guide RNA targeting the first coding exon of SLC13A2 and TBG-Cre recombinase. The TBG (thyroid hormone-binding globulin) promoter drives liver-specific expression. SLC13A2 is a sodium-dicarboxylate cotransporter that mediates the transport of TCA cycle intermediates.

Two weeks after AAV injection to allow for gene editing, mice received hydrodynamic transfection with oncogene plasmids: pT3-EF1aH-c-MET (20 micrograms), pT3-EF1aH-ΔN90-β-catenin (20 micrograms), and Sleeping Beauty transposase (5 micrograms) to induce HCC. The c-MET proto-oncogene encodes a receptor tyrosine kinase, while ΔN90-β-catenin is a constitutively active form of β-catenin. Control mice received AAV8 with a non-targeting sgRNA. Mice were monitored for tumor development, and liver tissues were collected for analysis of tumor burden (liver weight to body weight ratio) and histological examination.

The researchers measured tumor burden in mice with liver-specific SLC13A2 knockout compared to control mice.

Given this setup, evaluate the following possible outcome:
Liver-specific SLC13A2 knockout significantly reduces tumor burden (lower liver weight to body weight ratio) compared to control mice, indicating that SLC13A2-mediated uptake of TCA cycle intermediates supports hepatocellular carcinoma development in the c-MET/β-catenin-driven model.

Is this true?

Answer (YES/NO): NO